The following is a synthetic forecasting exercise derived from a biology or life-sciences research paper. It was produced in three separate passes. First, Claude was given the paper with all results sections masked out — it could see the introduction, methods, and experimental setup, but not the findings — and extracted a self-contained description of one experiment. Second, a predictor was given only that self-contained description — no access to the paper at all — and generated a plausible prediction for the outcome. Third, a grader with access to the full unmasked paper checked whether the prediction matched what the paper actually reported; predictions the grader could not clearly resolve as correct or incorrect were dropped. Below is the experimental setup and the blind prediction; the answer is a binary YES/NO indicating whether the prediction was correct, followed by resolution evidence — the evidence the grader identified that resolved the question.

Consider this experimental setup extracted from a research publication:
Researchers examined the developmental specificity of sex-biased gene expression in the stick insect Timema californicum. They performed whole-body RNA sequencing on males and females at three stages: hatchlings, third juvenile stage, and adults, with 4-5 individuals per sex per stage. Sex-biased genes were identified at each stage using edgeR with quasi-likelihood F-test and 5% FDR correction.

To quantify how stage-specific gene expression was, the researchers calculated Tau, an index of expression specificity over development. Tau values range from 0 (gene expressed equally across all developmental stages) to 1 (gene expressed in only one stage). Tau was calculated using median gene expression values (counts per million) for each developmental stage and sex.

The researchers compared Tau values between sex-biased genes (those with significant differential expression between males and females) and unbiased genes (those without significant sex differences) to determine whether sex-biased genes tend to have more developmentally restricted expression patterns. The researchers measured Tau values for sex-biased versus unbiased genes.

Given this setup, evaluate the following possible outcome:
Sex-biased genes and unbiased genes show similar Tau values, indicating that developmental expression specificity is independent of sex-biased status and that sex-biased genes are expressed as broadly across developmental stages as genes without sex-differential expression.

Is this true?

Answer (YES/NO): NO